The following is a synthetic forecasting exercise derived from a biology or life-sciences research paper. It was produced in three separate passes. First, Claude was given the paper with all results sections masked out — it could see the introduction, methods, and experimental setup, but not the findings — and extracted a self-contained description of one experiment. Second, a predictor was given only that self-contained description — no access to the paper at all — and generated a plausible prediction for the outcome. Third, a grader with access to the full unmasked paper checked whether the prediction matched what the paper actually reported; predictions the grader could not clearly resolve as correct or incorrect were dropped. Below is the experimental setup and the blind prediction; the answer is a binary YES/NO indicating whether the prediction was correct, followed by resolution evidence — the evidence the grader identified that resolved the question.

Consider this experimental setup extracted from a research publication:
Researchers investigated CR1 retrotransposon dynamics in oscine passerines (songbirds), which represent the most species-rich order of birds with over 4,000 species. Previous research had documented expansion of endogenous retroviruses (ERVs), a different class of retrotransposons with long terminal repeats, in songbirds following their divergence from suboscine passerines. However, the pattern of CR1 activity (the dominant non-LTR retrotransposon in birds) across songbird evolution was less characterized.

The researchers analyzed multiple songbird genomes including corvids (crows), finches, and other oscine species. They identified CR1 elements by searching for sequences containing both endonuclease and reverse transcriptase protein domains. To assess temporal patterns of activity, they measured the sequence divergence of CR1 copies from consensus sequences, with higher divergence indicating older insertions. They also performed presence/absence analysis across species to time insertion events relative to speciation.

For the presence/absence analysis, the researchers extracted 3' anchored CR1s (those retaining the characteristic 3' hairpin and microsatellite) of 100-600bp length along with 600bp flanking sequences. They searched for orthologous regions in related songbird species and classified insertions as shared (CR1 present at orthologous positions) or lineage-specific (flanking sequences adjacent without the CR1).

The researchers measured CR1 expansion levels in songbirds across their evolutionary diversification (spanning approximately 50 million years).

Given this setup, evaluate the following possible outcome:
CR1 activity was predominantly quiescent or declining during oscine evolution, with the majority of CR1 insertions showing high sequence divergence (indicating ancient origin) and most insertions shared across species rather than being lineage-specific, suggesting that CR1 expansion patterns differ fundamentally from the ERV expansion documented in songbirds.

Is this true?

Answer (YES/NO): NO